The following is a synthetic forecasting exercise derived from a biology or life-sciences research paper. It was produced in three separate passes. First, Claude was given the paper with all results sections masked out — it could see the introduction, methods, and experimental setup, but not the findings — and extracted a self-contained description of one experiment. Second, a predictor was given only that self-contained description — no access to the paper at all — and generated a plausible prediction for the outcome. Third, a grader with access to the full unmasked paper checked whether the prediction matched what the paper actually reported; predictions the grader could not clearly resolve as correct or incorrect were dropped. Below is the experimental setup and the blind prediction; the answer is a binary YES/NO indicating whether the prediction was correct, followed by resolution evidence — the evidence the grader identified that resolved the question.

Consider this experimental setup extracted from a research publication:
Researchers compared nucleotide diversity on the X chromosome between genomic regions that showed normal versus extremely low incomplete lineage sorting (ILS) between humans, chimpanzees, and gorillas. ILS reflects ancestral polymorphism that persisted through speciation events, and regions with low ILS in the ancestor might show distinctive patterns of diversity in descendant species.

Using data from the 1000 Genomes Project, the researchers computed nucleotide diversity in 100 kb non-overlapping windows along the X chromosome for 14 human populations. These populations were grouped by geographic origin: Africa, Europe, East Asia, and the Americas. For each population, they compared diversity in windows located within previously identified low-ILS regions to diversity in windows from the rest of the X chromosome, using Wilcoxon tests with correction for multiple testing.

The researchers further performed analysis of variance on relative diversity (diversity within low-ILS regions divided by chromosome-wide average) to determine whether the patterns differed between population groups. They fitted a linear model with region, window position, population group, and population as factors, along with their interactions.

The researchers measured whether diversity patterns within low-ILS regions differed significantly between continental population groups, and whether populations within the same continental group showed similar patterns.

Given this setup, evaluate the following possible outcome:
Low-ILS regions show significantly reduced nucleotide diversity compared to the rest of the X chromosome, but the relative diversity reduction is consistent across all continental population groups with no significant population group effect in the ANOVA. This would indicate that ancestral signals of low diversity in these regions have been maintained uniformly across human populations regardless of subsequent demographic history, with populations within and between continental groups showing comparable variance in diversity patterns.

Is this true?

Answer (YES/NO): NO